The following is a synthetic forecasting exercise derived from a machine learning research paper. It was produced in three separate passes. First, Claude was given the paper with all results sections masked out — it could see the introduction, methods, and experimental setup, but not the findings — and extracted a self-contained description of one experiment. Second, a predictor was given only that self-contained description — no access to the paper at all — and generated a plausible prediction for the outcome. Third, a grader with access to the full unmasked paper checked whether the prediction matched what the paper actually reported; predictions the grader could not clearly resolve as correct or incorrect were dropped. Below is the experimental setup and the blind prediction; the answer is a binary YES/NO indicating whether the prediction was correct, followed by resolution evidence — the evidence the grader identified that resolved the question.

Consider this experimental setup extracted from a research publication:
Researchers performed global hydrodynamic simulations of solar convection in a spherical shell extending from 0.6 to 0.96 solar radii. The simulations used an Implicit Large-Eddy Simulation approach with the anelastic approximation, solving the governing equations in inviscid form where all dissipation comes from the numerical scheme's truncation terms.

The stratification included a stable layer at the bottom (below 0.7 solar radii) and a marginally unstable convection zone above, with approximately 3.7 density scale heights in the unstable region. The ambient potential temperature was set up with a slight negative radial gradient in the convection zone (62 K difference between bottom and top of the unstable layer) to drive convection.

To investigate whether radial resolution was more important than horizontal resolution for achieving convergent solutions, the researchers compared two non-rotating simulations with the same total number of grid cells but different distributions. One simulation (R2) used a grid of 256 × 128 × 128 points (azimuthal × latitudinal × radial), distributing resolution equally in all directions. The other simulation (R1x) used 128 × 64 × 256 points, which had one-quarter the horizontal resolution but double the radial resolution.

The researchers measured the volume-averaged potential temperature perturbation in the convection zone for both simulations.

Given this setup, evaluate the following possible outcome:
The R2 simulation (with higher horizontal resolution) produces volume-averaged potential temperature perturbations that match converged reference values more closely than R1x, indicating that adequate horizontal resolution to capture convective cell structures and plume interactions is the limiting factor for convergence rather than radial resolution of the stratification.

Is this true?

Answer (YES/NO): NO